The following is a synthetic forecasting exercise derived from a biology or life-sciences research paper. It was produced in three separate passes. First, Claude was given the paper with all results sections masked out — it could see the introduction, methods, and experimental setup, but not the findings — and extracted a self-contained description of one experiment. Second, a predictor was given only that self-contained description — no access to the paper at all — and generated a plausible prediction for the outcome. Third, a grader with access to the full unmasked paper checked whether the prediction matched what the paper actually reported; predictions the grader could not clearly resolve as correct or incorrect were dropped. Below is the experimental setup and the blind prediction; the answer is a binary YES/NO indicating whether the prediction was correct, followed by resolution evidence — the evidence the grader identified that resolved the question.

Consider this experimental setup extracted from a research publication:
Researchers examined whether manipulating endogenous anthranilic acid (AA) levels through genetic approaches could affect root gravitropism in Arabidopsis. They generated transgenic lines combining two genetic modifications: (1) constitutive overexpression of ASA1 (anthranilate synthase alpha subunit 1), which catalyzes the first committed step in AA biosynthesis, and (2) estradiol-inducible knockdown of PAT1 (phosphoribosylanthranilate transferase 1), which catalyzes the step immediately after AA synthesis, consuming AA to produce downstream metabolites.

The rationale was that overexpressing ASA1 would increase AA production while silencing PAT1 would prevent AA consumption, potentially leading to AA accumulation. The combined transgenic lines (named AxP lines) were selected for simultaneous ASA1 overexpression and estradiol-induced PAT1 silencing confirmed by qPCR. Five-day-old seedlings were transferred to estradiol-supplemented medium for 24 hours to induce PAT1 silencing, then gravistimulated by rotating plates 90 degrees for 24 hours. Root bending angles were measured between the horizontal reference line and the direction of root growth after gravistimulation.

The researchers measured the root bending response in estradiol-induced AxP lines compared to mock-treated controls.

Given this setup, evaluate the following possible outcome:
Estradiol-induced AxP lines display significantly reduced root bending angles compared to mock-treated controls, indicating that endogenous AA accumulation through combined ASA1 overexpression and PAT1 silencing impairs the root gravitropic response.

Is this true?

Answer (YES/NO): NO